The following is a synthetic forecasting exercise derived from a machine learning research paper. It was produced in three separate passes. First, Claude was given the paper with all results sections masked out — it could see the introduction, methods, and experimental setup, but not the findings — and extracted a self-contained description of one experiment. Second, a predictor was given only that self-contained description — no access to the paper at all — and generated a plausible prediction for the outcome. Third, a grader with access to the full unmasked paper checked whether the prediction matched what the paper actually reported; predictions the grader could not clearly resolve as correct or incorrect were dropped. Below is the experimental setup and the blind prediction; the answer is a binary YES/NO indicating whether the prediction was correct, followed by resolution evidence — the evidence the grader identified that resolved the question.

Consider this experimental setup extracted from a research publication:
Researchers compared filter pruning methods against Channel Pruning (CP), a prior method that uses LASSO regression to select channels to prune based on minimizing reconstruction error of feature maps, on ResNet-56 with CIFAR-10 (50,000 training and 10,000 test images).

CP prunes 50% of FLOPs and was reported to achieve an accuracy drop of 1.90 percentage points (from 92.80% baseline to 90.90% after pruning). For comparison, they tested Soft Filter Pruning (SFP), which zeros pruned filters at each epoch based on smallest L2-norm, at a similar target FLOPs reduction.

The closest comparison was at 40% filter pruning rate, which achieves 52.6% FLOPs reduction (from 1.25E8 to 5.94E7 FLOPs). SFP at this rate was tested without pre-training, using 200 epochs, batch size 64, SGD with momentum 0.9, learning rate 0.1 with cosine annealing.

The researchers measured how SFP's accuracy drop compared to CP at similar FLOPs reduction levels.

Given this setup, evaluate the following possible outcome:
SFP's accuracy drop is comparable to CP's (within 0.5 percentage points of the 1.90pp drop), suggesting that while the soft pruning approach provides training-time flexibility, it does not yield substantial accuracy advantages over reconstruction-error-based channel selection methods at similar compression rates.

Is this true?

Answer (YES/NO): NO